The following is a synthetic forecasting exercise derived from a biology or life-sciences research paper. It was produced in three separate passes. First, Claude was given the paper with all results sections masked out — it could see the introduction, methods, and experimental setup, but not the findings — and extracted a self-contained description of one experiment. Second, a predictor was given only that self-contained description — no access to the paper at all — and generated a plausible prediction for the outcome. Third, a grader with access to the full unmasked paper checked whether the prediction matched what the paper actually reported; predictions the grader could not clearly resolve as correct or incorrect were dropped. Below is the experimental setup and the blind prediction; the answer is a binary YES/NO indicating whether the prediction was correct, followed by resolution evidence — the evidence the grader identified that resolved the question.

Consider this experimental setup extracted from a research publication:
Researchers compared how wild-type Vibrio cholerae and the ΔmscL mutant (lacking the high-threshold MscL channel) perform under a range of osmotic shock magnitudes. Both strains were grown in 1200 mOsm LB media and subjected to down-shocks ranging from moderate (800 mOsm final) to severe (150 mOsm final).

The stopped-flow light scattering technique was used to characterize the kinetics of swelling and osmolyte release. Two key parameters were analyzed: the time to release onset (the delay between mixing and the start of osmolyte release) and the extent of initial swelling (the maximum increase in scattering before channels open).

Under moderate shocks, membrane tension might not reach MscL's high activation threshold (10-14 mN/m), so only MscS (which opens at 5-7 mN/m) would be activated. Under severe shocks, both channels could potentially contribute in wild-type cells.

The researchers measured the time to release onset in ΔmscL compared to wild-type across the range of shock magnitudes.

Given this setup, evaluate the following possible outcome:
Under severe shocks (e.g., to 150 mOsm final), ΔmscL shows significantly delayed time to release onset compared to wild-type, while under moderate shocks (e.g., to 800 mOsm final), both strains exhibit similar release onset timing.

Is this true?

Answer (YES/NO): NO